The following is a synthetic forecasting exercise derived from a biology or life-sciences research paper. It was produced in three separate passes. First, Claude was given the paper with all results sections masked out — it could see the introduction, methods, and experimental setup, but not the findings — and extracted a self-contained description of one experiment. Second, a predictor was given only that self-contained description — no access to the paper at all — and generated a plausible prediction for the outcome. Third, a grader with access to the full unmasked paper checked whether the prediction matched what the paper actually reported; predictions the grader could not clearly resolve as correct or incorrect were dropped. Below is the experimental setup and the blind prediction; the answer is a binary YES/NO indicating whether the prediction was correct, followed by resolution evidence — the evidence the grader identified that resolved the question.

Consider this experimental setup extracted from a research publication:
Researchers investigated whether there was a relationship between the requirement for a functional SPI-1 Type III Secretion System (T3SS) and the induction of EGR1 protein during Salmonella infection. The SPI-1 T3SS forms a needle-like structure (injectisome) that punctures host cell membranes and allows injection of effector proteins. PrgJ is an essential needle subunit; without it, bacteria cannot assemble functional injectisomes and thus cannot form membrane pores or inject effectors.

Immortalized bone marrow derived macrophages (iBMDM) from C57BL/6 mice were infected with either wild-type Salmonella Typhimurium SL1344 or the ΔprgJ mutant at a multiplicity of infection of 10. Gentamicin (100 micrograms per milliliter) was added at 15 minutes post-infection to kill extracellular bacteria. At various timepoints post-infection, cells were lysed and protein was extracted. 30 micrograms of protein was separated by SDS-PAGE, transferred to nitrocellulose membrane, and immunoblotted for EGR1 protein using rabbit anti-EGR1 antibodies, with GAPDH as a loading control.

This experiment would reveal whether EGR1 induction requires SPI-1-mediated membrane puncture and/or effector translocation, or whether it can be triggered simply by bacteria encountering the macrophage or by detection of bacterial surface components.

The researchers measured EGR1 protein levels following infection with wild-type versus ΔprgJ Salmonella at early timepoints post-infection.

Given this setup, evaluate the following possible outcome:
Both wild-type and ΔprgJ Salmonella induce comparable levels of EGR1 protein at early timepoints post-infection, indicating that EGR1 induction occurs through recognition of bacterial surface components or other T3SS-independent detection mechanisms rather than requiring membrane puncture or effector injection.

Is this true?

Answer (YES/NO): NO